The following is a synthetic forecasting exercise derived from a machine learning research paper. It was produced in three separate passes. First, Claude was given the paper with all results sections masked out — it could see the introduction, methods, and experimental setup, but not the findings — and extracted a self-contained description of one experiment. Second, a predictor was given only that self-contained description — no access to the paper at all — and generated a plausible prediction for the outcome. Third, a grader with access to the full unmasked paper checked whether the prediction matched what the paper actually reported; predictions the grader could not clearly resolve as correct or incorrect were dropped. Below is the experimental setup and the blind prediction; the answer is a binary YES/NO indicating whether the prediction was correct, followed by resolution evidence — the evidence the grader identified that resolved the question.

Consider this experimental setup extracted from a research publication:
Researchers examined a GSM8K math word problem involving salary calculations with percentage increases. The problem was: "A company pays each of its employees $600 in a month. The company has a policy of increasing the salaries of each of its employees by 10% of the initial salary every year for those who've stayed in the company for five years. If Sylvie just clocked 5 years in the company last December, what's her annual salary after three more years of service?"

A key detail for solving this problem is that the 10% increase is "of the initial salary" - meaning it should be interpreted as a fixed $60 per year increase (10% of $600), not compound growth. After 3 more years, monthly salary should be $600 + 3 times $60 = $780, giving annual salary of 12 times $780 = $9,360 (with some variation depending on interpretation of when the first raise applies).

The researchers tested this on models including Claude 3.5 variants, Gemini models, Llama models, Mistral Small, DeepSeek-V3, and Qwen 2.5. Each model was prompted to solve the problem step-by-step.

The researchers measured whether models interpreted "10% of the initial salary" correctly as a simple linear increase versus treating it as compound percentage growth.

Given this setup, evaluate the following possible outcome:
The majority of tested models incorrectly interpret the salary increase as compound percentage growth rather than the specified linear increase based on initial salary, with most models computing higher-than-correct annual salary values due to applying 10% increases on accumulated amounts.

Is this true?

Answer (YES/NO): NO